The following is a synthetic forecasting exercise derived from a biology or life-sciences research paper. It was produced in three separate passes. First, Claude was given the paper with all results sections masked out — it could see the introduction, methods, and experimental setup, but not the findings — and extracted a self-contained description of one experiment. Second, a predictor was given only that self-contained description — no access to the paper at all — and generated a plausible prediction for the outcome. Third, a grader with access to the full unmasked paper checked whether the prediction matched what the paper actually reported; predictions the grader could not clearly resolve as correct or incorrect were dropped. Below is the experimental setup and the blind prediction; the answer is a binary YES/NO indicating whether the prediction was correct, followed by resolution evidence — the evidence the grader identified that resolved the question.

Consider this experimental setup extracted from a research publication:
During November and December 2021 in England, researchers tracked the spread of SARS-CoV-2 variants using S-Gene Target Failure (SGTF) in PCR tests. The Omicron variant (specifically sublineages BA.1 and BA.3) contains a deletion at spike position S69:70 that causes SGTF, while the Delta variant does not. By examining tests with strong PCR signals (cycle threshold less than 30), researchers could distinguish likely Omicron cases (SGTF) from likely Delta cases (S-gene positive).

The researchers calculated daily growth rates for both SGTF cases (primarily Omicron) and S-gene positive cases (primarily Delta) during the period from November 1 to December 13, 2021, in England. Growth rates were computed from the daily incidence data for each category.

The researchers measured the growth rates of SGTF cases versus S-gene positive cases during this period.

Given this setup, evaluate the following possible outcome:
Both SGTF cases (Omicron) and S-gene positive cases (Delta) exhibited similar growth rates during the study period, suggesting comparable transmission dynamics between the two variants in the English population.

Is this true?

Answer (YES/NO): NO